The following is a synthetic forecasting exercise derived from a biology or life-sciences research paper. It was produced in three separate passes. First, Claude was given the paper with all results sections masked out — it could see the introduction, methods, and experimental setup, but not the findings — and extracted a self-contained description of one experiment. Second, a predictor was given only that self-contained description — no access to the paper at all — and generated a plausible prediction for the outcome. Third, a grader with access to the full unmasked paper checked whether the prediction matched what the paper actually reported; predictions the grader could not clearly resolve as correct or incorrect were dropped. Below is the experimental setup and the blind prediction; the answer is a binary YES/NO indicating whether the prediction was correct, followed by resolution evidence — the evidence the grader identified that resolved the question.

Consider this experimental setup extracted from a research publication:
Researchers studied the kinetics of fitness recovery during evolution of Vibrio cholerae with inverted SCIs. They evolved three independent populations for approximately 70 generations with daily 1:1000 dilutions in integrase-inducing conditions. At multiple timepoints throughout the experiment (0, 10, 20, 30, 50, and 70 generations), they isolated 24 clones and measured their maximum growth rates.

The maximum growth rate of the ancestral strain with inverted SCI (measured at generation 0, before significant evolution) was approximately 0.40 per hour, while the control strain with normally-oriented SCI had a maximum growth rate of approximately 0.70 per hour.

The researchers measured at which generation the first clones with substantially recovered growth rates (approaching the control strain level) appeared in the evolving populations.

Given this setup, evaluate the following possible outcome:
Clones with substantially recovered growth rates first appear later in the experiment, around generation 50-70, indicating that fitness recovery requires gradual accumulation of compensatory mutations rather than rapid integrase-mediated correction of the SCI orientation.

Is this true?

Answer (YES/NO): NO